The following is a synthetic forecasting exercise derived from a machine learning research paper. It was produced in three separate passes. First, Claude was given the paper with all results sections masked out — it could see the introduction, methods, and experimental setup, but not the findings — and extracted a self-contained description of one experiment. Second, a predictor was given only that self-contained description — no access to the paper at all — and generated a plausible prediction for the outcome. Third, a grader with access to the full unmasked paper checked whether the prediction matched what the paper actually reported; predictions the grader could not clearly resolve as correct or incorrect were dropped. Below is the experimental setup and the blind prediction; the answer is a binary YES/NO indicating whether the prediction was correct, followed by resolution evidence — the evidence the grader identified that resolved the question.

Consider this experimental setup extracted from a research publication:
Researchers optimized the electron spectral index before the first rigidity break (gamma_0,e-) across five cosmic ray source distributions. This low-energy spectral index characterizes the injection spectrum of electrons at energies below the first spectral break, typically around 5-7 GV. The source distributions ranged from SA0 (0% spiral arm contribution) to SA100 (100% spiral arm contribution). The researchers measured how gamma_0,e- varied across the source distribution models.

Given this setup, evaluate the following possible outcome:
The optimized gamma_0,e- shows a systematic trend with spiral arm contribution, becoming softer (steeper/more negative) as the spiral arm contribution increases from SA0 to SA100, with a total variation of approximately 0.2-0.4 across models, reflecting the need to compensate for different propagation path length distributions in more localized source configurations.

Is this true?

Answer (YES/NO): NO